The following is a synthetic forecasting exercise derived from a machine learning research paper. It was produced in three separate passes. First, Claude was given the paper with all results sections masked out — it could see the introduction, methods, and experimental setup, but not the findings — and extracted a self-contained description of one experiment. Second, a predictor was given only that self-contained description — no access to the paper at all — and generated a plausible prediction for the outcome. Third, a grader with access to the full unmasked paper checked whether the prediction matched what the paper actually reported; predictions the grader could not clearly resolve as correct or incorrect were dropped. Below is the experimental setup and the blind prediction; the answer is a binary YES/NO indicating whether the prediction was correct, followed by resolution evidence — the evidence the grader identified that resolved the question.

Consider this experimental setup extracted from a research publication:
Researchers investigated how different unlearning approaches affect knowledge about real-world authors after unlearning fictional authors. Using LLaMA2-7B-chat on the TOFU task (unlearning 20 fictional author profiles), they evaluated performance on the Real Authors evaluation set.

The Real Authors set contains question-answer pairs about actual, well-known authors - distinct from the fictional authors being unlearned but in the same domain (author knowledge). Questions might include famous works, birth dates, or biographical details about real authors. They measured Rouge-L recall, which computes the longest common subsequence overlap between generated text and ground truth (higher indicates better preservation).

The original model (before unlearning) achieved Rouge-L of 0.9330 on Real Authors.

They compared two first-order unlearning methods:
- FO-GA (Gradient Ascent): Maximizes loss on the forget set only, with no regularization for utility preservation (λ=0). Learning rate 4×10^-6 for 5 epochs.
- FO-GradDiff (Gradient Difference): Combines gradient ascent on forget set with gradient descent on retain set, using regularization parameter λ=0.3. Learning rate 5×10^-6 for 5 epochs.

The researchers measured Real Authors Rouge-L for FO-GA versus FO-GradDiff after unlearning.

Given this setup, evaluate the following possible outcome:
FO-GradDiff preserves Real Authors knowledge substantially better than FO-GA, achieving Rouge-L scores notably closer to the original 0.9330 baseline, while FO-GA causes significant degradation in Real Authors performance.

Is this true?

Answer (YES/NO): YES